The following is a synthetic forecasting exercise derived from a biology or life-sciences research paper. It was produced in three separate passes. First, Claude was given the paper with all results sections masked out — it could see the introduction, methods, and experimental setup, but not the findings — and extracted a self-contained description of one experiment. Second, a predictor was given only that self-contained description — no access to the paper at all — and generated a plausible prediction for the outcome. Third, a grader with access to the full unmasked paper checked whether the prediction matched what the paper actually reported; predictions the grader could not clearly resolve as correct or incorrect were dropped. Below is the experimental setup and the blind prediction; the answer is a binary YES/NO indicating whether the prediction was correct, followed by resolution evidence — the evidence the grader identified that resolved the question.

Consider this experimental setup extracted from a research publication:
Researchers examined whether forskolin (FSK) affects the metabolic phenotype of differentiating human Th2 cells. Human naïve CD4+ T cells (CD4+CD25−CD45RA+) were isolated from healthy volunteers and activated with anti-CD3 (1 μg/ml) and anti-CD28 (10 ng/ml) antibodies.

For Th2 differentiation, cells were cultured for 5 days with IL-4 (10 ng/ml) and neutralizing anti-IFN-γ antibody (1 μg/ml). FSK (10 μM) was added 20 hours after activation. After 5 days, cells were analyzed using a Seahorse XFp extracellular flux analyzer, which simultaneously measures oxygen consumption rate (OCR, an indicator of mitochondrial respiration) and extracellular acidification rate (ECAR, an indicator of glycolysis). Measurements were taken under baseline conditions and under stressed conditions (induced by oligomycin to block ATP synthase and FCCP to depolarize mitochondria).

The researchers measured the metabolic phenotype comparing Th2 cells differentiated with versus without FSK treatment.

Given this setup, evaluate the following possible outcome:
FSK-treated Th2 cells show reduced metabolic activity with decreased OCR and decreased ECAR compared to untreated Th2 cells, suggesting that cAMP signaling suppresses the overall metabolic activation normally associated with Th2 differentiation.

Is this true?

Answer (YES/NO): NO